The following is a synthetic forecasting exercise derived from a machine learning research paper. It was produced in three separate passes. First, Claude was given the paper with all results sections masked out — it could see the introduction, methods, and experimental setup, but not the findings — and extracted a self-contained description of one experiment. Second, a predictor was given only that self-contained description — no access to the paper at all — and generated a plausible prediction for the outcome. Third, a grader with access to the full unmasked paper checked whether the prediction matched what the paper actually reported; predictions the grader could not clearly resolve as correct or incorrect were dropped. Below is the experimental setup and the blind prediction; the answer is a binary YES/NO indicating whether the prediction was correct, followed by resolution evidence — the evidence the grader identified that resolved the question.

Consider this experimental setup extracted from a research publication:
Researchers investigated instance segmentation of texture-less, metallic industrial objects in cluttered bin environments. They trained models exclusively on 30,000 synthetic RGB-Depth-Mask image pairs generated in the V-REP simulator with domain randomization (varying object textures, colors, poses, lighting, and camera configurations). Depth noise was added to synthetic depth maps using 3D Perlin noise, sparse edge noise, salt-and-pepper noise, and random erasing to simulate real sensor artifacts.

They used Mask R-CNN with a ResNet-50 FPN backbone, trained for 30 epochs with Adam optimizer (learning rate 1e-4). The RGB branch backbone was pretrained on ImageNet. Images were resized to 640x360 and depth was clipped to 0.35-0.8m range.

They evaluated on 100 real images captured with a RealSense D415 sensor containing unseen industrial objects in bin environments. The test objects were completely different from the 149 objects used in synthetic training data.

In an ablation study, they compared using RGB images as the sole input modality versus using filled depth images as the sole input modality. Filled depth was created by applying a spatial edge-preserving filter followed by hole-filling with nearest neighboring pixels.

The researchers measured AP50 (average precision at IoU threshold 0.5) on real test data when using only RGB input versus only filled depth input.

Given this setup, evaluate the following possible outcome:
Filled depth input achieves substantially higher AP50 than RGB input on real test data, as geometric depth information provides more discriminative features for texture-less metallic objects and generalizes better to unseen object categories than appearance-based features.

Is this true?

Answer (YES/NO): NO